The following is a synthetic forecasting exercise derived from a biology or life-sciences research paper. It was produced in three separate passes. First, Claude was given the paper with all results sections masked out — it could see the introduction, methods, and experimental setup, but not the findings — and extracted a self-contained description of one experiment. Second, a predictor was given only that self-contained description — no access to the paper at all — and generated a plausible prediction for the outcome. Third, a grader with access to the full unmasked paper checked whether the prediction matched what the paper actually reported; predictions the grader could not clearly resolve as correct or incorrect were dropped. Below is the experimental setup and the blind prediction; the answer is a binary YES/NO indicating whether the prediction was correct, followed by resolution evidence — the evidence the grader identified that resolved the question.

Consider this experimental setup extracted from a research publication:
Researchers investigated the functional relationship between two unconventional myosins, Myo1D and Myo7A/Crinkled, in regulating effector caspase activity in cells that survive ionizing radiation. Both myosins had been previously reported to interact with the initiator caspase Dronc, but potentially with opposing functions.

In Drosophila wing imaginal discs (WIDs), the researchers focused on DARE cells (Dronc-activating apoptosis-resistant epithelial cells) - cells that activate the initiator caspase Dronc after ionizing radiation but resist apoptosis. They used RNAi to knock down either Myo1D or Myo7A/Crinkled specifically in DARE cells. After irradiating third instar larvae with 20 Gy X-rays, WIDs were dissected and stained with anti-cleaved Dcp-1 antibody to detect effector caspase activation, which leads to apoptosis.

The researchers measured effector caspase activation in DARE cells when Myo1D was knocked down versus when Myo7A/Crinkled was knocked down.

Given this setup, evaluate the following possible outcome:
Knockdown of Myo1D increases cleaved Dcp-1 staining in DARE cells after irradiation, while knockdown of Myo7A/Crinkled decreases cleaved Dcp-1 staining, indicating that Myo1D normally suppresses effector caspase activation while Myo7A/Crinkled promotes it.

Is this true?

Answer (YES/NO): YES